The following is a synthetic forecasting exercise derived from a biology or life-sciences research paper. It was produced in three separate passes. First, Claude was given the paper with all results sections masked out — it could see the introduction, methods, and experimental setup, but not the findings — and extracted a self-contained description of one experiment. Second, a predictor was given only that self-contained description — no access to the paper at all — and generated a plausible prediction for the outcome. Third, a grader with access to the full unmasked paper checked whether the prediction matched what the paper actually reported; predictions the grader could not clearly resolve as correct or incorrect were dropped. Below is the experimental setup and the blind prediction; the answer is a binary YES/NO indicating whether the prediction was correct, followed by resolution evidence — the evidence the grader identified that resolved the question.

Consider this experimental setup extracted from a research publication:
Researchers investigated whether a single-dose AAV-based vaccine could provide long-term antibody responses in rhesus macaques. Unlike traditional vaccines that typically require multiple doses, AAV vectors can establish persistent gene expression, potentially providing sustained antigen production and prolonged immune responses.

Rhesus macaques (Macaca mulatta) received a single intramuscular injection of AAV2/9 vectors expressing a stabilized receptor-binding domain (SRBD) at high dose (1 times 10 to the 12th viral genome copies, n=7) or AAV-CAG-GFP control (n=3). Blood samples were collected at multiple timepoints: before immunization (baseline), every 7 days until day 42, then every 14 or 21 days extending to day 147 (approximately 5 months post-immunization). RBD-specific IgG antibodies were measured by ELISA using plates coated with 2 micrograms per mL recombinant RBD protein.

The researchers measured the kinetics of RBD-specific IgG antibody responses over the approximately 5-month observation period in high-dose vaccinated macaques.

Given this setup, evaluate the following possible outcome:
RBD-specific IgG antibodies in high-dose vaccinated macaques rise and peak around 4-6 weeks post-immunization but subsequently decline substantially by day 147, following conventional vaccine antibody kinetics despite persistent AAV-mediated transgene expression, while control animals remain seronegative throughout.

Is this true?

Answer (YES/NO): NO